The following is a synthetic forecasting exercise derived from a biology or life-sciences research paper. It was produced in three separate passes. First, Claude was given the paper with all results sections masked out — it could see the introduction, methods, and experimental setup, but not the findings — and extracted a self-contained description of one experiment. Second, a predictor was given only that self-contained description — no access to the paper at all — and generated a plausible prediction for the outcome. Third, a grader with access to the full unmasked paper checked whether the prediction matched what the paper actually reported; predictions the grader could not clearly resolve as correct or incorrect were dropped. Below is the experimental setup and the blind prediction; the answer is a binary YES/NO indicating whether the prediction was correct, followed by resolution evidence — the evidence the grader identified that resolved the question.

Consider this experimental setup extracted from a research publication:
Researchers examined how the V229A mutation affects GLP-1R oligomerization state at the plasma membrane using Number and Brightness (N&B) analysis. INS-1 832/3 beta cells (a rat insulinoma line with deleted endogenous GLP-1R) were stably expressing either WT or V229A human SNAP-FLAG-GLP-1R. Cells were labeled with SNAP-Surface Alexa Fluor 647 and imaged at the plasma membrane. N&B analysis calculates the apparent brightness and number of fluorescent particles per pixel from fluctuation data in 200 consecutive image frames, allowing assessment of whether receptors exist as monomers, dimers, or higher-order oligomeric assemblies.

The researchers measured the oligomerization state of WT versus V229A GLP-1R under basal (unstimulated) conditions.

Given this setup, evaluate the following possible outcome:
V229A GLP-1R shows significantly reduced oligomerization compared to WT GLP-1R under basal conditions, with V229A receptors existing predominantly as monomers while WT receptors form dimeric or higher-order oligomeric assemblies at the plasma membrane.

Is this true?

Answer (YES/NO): NO